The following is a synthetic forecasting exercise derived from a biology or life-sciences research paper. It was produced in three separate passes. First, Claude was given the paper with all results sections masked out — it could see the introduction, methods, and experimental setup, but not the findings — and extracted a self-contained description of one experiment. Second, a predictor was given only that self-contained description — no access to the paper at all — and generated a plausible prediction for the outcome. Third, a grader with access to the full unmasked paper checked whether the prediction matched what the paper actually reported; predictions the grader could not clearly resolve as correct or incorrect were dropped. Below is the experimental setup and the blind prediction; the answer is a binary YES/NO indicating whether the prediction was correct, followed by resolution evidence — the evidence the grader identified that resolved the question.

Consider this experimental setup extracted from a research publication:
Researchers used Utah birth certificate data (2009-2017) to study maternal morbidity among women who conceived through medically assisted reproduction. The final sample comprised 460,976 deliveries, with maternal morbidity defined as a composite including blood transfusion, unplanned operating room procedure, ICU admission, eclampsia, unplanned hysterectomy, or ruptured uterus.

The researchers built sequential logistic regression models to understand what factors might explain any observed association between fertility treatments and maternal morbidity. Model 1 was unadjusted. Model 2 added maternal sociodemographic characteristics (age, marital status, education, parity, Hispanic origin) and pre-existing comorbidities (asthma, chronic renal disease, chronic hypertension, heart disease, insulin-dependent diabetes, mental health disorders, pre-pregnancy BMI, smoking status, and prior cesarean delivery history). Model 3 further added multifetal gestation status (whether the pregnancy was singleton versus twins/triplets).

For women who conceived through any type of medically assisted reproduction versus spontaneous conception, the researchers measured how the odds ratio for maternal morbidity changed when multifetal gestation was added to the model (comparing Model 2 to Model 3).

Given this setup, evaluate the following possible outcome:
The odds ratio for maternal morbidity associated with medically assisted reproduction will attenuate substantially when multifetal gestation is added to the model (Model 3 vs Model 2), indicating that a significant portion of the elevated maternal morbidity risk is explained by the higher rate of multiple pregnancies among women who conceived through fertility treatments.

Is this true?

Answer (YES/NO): YES